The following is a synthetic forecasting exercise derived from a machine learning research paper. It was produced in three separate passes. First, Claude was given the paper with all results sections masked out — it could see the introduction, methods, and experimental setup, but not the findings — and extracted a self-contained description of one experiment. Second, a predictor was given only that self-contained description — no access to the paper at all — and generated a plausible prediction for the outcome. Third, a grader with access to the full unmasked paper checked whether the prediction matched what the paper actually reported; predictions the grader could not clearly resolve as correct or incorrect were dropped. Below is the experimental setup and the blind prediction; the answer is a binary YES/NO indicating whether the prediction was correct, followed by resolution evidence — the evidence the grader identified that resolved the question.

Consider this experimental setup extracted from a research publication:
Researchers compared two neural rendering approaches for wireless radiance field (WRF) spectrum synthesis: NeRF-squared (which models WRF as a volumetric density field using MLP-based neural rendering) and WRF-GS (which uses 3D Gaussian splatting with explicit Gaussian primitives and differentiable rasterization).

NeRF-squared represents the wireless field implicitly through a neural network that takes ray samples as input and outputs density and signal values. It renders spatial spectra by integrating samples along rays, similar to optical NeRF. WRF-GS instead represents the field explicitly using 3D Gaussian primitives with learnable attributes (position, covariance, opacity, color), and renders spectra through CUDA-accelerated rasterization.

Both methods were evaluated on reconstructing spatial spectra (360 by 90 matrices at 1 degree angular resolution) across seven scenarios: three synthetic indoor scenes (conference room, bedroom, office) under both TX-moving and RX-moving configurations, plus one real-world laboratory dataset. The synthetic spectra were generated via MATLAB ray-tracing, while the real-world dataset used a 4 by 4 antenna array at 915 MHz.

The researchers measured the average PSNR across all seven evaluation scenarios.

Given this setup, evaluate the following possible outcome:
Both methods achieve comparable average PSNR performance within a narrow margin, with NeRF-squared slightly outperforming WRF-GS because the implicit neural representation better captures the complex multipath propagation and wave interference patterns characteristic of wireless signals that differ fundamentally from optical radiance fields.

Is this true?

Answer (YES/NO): YES